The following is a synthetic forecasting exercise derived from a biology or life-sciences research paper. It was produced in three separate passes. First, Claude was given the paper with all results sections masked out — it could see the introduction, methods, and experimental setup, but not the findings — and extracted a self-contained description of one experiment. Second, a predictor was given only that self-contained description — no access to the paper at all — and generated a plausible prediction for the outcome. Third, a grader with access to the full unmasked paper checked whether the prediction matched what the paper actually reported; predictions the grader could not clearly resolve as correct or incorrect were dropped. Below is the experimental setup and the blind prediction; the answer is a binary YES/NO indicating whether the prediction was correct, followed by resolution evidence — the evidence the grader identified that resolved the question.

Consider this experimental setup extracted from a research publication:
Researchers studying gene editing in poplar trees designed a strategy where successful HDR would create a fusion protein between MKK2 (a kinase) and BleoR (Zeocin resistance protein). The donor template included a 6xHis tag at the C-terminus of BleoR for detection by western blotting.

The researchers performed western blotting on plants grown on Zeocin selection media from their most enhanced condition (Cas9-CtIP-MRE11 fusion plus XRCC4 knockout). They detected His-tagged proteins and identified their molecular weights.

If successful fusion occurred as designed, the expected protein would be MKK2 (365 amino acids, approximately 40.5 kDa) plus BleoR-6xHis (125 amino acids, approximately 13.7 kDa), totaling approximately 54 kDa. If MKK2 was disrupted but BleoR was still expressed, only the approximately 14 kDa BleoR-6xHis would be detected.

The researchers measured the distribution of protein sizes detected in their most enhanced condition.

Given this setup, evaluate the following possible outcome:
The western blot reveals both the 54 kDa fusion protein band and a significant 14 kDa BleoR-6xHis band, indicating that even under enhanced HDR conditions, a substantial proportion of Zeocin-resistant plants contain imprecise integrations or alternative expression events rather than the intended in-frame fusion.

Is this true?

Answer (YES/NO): NO